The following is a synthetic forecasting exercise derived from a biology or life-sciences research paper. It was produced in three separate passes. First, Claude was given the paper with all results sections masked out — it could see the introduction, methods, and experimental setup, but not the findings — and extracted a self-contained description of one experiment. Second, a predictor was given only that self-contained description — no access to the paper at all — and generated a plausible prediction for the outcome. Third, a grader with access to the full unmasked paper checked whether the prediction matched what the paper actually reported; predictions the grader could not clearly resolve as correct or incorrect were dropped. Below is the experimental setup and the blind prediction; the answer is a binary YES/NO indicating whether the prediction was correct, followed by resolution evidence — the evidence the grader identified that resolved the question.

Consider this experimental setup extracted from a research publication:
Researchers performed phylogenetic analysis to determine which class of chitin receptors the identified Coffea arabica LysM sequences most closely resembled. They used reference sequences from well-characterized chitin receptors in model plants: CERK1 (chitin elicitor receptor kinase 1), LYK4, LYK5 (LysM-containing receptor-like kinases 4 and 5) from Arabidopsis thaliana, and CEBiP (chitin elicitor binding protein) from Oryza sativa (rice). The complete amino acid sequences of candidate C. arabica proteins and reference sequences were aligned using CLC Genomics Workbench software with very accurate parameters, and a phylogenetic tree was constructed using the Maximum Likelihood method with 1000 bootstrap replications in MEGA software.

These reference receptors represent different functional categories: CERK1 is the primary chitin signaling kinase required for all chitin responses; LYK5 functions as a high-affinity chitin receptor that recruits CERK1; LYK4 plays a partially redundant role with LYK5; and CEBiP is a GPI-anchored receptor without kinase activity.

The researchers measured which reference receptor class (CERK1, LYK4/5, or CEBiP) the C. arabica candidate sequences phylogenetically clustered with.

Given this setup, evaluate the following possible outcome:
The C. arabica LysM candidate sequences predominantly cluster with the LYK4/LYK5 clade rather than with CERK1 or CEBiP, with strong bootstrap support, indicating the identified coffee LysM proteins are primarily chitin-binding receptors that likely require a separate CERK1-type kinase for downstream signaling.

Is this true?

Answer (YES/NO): NO